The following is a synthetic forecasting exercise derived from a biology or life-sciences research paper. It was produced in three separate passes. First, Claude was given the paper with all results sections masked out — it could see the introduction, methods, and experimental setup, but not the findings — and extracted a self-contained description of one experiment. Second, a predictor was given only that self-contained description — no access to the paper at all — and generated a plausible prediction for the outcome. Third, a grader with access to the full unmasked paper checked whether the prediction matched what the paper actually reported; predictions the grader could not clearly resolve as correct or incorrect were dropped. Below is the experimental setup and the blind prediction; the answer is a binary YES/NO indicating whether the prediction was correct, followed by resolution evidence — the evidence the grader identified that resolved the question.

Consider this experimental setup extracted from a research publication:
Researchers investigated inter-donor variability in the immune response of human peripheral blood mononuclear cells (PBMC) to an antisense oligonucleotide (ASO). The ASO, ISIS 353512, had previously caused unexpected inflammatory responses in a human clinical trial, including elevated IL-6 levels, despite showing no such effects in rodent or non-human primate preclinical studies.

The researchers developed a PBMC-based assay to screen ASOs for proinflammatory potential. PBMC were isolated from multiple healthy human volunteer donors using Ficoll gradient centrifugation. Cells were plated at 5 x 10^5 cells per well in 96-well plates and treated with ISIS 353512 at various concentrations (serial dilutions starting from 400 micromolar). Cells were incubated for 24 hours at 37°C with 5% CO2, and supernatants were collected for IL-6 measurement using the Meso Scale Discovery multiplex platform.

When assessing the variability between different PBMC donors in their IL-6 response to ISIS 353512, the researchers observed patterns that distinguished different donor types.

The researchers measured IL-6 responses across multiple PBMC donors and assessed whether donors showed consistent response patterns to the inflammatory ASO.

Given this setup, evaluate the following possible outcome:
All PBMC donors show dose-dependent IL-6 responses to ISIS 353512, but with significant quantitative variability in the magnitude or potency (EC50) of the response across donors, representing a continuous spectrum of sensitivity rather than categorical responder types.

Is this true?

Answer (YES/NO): NO